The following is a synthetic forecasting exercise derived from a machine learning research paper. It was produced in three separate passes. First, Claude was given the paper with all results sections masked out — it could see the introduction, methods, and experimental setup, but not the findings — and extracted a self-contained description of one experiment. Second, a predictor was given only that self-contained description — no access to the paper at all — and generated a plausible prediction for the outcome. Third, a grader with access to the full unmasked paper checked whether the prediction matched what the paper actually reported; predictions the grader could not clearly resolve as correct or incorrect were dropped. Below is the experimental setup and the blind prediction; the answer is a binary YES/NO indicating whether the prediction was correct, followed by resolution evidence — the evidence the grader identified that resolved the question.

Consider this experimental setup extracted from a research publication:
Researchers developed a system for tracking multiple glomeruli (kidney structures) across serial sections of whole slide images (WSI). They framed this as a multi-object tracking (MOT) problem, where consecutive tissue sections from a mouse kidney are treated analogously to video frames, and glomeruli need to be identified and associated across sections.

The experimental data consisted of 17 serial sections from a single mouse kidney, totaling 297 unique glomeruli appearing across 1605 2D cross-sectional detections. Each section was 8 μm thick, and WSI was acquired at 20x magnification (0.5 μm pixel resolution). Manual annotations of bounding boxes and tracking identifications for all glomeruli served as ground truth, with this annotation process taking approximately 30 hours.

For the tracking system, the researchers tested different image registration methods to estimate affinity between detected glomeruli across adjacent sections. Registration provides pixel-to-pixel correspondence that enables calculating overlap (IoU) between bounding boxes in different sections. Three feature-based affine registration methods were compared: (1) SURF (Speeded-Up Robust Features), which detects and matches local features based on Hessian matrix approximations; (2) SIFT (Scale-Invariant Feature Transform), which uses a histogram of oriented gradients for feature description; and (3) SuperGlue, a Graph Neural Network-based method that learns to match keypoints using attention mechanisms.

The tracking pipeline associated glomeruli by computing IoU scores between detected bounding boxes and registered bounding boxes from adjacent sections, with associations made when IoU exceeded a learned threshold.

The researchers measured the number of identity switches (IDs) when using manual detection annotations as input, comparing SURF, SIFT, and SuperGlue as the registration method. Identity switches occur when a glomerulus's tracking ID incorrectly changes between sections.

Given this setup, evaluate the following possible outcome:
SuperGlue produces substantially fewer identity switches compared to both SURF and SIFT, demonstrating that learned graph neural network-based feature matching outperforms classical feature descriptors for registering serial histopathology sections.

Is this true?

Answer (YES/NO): YES